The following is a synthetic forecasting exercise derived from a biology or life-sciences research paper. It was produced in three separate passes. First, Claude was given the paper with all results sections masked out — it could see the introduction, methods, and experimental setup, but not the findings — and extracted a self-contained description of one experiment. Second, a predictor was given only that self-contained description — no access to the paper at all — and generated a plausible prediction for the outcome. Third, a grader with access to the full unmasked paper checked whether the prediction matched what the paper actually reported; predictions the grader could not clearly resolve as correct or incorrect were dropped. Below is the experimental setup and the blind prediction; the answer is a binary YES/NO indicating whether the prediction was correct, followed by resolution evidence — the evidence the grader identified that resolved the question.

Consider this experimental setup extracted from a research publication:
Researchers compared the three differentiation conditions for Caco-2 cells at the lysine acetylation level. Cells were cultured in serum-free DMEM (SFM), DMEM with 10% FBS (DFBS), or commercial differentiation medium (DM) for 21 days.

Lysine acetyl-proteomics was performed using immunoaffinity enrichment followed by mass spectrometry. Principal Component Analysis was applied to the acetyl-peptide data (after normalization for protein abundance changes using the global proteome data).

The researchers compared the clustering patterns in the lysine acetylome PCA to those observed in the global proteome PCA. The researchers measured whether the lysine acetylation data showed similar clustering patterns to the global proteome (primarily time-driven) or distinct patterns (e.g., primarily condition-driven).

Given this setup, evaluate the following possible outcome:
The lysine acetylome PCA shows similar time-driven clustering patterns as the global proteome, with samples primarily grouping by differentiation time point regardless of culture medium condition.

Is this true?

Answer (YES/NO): YES